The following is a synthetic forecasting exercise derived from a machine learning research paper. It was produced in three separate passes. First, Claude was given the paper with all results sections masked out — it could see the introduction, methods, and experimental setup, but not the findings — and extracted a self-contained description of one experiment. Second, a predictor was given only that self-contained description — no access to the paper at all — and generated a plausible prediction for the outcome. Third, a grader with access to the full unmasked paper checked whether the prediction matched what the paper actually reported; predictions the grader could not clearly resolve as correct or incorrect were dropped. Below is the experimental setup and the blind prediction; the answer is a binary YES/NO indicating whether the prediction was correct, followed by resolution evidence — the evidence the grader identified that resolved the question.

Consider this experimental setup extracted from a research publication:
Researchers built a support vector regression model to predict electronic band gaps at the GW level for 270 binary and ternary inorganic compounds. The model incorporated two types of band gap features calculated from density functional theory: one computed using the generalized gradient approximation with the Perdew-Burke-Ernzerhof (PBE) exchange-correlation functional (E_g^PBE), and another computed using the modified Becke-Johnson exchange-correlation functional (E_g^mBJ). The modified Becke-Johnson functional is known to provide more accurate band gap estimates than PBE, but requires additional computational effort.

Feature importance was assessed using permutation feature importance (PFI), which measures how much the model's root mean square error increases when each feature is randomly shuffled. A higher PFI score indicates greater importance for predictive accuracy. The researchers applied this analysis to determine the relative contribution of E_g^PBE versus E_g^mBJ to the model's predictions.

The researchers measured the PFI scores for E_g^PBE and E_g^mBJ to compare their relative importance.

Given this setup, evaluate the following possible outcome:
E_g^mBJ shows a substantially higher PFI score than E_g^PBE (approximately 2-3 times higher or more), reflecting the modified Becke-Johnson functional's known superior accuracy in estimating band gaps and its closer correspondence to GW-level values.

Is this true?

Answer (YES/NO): NO